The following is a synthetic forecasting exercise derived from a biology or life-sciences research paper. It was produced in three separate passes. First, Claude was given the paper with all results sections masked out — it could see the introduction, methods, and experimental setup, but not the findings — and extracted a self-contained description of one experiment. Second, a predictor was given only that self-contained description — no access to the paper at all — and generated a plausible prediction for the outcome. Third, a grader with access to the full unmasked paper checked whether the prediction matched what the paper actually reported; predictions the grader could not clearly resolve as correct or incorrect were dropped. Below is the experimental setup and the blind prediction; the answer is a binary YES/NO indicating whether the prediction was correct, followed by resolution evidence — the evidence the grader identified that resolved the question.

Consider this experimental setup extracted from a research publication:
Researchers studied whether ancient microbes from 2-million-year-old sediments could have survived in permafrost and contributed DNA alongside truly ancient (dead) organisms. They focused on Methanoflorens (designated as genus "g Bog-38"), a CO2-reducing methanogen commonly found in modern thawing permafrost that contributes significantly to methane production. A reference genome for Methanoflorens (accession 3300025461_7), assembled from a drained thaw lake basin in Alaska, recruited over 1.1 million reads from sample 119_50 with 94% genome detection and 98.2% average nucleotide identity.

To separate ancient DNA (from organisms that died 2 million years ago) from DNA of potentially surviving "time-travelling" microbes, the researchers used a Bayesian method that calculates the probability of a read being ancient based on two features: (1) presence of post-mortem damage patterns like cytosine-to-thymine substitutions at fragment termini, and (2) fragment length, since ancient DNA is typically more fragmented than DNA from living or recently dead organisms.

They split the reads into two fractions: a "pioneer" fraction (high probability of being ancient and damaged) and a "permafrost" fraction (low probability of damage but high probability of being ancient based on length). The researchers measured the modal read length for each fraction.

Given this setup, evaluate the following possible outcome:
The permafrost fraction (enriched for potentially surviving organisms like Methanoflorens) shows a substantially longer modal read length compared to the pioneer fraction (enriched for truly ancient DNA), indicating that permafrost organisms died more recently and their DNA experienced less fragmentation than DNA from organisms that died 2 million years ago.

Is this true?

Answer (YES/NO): YES